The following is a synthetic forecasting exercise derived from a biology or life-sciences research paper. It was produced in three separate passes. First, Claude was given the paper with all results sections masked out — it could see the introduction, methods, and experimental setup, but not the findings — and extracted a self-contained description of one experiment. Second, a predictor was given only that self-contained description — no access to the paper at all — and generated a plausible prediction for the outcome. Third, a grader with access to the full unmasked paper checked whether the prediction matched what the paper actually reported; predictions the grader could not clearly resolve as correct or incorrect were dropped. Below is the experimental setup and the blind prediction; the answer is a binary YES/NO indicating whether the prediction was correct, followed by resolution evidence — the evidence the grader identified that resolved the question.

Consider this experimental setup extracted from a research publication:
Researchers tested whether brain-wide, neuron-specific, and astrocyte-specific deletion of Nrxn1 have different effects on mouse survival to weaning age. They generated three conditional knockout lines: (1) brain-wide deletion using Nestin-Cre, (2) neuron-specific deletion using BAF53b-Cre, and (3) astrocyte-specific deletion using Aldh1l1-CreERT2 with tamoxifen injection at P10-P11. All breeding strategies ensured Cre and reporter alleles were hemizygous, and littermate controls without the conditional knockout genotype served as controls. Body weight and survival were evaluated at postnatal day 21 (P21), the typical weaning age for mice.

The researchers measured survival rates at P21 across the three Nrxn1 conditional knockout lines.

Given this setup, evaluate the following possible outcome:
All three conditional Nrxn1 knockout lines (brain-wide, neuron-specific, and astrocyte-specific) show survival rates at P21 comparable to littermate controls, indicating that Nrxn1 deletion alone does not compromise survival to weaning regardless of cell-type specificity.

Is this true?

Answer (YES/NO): YES